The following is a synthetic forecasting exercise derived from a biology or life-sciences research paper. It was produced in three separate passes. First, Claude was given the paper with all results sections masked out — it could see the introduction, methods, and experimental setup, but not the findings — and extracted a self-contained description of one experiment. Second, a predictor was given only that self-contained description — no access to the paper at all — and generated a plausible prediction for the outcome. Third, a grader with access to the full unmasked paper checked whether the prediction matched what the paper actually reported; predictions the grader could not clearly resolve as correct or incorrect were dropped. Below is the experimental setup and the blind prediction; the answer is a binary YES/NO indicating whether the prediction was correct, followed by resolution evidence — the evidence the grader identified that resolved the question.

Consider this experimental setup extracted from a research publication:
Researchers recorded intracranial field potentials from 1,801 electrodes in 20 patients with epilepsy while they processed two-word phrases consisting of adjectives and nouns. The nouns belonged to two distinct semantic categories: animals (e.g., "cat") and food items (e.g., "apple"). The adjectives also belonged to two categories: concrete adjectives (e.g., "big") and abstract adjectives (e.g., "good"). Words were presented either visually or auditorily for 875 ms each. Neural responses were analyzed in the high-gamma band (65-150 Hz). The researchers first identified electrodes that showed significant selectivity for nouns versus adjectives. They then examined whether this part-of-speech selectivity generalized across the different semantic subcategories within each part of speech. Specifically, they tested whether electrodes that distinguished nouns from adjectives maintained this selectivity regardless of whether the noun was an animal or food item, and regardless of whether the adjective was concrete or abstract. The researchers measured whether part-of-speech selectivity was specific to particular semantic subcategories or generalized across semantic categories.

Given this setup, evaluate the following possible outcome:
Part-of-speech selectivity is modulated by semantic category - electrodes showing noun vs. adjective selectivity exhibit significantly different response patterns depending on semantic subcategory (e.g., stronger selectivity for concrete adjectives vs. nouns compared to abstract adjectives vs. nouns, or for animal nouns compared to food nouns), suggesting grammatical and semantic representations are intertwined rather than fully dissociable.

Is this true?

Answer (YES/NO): NO